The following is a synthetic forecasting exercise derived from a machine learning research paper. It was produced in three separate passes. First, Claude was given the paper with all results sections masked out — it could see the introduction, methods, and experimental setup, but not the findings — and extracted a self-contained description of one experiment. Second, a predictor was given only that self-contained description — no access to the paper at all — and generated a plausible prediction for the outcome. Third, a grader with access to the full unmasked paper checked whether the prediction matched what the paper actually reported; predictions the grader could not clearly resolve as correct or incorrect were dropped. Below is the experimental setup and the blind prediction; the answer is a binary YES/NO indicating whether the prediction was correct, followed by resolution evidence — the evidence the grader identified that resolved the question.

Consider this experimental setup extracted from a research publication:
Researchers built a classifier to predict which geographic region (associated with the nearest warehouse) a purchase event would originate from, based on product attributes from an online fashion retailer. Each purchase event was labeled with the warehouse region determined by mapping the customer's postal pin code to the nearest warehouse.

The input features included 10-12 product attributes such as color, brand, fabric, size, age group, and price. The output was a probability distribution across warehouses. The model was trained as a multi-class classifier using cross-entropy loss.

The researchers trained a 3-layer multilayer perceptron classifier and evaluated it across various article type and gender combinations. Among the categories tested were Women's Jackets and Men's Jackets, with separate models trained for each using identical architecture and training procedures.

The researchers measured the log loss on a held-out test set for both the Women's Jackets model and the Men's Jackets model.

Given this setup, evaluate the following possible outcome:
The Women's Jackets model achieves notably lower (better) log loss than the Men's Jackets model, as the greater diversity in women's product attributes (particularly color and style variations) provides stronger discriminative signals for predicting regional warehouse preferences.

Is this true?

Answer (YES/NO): NO